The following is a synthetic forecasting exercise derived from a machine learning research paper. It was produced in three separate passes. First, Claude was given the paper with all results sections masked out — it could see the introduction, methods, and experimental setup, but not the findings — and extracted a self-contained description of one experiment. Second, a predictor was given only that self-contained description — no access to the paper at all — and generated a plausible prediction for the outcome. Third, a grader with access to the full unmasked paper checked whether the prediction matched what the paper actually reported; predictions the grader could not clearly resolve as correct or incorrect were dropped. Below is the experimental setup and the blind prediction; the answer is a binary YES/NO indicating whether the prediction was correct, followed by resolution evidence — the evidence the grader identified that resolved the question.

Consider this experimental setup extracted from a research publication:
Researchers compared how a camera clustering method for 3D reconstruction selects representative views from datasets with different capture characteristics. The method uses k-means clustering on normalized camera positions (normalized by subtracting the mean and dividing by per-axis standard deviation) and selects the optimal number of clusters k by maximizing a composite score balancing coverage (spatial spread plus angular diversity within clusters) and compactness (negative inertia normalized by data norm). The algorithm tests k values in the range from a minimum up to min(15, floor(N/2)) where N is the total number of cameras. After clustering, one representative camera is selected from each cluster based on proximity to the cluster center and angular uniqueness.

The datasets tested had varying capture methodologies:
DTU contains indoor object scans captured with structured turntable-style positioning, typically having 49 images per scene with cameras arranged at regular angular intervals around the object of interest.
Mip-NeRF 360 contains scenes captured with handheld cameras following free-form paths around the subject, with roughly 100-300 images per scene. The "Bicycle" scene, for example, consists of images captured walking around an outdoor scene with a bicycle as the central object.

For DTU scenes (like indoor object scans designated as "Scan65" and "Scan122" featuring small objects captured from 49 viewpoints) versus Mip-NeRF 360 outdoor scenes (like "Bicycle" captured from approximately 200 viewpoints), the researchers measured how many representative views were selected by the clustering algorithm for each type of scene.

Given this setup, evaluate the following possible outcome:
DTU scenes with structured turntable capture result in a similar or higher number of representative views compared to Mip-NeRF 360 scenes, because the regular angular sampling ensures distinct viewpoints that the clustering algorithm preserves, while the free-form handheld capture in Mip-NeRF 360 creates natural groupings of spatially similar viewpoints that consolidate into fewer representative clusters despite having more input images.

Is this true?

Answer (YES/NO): NO